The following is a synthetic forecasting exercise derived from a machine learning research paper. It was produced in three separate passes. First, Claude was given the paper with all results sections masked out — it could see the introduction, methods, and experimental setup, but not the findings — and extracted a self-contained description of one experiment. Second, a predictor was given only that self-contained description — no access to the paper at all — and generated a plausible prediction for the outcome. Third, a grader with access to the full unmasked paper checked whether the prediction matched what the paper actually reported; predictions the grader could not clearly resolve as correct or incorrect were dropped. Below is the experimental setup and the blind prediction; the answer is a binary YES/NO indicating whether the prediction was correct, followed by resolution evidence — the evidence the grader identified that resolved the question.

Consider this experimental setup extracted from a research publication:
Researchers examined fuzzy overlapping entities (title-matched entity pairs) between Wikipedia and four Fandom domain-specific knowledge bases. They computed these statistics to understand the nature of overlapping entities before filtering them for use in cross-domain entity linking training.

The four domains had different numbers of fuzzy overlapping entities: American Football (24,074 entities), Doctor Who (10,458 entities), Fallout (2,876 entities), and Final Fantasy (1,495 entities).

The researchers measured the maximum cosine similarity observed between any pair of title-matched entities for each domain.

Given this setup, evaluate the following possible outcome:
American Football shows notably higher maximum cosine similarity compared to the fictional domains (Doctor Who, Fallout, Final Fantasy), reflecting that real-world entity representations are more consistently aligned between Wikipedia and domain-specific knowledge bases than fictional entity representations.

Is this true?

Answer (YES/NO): NO